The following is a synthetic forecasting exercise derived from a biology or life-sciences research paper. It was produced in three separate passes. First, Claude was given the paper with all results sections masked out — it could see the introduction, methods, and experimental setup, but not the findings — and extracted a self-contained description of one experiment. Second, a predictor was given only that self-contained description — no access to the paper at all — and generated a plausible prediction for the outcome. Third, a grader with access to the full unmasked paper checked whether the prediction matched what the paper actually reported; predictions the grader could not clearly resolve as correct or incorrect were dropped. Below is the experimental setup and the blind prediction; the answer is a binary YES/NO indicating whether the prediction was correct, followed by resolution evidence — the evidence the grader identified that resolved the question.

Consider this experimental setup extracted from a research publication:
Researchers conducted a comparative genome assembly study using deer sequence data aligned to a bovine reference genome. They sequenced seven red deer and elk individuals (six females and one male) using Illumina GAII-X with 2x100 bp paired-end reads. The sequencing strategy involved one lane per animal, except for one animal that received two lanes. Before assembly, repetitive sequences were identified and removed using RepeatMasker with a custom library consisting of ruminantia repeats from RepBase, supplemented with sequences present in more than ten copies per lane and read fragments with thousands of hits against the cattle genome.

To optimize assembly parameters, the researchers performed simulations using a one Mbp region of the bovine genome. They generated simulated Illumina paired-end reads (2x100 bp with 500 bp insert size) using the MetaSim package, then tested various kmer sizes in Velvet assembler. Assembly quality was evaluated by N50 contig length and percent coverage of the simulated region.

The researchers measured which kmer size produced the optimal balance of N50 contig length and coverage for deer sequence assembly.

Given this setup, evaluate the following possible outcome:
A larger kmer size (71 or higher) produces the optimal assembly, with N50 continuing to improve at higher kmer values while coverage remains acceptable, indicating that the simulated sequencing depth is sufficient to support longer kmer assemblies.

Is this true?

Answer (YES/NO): NO